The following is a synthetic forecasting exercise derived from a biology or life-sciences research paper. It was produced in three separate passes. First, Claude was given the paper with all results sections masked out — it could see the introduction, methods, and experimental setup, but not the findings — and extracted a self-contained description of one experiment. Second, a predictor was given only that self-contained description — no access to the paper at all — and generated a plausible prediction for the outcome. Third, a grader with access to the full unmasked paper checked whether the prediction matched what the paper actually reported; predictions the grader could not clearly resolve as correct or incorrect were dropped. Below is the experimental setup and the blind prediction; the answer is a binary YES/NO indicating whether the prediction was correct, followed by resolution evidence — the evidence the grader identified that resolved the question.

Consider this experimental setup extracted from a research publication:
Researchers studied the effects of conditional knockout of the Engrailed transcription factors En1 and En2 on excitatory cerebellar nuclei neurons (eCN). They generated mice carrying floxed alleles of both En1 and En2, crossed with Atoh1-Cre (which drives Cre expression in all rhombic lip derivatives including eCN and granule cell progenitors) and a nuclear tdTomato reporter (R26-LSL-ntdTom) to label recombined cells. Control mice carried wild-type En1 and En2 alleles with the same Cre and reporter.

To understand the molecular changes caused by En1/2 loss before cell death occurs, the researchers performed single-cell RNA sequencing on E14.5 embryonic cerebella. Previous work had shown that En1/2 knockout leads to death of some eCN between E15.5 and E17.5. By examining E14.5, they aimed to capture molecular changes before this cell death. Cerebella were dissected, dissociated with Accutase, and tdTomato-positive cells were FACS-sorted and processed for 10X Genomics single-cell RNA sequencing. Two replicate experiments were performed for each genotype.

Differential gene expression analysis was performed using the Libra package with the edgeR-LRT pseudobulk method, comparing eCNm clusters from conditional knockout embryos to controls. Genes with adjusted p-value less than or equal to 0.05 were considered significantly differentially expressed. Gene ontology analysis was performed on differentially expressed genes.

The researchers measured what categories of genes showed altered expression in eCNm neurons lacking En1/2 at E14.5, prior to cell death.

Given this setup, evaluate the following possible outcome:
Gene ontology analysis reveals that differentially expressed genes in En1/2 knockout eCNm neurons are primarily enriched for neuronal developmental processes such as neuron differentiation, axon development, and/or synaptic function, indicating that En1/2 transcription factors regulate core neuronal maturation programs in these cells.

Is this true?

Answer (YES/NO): YES